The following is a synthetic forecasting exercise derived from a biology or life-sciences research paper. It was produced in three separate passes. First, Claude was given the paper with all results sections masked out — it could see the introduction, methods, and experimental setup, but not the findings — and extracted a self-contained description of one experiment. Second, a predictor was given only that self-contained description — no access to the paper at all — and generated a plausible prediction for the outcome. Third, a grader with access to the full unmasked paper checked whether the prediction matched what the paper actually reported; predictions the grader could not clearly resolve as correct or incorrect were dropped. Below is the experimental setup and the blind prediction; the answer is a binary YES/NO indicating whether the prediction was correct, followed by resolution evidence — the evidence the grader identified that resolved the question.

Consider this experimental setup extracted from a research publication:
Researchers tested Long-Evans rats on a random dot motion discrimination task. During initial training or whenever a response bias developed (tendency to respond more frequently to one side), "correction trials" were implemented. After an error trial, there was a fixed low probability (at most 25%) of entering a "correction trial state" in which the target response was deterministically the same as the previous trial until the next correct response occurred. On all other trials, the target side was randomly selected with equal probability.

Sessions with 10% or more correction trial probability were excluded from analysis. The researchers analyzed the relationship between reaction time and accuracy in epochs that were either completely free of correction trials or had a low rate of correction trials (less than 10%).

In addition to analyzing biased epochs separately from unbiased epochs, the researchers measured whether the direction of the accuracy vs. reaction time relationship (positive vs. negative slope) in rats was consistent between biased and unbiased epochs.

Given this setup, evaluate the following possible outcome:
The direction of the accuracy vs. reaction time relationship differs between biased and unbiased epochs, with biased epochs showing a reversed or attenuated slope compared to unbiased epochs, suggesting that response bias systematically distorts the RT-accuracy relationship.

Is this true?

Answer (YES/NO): NO